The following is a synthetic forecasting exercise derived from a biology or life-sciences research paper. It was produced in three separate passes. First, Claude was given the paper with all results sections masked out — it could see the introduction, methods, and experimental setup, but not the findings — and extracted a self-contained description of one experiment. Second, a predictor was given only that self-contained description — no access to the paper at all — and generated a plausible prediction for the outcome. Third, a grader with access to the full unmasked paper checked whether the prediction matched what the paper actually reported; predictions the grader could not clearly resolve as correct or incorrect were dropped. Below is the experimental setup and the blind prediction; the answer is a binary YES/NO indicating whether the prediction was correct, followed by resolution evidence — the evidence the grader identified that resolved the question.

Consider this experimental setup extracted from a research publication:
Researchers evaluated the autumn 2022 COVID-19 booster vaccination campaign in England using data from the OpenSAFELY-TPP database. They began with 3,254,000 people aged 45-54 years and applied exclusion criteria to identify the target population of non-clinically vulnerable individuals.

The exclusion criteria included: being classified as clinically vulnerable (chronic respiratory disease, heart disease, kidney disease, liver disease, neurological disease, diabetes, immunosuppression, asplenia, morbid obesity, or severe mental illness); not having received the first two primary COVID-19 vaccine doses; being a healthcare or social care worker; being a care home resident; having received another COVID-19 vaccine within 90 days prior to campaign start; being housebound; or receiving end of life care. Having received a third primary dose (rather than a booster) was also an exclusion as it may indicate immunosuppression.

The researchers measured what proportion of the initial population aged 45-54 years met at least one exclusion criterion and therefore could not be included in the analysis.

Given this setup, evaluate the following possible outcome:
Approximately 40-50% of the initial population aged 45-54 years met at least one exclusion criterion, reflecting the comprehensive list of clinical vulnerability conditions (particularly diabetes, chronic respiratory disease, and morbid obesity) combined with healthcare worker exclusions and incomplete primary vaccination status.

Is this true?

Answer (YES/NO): YES